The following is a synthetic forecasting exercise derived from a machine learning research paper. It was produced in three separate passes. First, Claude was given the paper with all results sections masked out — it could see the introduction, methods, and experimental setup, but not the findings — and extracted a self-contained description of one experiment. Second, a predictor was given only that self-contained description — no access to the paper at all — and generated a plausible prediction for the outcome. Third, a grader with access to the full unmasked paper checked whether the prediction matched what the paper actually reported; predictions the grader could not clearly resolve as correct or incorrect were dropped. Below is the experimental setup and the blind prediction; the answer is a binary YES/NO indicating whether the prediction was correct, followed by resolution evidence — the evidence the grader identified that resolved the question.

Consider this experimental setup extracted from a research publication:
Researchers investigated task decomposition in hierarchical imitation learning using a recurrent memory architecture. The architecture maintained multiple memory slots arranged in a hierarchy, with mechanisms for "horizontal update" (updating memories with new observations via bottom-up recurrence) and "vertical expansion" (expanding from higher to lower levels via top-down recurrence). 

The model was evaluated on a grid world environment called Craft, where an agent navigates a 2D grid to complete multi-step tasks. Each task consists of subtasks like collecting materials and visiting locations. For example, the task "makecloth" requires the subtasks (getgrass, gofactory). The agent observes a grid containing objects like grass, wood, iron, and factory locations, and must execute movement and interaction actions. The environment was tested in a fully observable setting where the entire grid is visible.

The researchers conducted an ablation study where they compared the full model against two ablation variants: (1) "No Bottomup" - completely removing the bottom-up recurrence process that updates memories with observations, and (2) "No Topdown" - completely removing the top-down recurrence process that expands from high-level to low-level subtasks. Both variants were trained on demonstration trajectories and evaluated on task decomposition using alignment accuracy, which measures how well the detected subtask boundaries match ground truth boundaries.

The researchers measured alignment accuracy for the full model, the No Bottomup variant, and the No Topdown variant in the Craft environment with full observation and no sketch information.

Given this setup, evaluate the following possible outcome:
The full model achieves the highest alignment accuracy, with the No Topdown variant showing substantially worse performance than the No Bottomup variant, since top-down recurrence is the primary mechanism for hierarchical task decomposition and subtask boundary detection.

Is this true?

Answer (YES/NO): NO